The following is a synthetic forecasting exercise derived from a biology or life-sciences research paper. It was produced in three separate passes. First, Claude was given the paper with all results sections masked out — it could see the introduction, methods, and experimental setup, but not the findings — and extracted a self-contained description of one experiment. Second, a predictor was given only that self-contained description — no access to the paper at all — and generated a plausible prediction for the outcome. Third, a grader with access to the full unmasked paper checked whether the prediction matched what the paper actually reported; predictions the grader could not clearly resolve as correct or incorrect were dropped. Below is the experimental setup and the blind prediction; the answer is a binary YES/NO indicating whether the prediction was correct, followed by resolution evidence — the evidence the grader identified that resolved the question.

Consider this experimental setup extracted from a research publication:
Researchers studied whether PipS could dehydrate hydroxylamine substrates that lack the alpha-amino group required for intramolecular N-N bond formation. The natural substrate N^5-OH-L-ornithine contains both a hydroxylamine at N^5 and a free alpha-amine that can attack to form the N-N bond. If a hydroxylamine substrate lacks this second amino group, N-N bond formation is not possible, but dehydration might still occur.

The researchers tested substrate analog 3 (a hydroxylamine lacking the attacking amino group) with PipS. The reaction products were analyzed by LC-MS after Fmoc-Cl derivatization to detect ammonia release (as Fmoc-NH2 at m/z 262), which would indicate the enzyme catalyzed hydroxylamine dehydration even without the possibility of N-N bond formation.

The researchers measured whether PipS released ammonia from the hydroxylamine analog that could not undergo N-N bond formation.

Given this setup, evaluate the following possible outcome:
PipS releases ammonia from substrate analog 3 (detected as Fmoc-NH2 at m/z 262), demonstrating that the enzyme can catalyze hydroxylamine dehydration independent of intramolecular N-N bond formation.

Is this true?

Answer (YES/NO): YES